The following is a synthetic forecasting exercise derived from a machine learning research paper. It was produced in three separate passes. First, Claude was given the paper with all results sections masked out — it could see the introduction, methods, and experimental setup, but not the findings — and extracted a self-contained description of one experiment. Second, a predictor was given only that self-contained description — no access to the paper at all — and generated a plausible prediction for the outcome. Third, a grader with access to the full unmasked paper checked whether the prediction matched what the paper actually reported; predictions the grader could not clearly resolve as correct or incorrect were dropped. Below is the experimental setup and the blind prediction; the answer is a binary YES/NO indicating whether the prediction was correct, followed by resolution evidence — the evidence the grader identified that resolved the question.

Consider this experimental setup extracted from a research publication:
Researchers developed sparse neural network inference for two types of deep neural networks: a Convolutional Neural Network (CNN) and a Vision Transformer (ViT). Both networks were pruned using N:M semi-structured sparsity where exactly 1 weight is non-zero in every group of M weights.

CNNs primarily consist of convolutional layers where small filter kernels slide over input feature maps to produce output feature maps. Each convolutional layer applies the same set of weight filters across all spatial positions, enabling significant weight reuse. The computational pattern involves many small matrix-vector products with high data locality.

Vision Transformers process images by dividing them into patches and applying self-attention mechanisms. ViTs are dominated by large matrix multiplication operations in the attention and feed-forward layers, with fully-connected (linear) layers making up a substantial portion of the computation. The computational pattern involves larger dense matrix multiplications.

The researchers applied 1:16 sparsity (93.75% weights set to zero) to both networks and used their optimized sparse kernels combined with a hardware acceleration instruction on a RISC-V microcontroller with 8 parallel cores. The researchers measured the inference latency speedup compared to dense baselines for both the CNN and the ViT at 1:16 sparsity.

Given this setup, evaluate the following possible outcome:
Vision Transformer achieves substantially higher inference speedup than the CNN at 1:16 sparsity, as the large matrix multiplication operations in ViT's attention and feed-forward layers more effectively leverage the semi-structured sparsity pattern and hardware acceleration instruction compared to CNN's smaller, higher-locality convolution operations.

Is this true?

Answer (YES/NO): NO